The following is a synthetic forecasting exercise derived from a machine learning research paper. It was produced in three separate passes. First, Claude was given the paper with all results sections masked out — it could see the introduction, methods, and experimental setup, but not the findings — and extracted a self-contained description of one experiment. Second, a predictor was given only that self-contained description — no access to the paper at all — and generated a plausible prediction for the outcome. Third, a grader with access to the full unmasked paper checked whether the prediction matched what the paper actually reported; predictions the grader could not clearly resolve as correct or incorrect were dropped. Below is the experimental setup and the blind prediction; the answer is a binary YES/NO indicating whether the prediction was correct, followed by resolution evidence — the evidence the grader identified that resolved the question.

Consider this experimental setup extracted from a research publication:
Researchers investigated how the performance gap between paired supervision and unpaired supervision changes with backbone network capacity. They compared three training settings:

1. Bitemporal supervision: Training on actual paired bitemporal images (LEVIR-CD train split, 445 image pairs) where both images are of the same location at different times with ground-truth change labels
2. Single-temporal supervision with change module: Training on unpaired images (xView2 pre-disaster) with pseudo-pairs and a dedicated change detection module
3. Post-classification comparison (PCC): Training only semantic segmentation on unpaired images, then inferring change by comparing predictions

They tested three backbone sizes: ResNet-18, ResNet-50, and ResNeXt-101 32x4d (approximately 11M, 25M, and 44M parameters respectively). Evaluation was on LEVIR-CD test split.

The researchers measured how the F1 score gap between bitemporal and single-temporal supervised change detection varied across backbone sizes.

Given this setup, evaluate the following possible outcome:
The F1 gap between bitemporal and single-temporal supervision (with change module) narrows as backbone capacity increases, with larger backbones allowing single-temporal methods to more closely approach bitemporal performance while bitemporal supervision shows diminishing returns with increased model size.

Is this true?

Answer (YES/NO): YES